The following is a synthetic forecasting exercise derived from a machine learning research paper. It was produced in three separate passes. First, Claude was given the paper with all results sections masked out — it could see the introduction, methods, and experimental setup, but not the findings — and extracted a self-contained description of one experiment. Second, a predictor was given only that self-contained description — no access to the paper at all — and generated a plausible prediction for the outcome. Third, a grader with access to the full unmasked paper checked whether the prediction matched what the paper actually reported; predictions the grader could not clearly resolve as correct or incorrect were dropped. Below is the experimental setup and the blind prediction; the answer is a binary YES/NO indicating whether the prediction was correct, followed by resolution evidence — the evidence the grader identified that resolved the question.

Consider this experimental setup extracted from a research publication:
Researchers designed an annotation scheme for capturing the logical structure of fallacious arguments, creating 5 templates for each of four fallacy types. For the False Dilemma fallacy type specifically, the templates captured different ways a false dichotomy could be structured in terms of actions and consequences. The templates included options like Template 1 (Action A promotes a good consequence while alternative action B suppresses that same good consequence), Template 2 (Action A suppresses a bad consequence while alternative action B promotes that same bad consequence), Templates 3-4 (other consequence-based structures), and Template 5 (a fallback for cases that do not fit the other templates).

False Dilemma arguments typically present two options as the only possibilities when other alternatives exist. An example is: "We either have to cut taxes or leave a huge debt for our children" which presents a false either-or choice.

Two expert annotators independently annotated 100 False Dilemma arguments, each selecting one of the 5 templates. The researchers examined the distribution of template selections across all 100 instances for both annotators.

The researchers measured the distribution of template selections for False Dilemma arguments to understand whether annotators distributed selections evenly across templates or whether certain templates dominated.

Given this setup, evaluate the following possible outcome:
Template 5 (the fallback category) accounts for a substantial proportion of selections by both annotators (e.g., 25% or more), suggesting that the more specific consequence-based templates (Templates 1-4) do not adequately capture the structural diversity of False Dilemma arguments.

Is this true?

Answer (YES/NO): NO